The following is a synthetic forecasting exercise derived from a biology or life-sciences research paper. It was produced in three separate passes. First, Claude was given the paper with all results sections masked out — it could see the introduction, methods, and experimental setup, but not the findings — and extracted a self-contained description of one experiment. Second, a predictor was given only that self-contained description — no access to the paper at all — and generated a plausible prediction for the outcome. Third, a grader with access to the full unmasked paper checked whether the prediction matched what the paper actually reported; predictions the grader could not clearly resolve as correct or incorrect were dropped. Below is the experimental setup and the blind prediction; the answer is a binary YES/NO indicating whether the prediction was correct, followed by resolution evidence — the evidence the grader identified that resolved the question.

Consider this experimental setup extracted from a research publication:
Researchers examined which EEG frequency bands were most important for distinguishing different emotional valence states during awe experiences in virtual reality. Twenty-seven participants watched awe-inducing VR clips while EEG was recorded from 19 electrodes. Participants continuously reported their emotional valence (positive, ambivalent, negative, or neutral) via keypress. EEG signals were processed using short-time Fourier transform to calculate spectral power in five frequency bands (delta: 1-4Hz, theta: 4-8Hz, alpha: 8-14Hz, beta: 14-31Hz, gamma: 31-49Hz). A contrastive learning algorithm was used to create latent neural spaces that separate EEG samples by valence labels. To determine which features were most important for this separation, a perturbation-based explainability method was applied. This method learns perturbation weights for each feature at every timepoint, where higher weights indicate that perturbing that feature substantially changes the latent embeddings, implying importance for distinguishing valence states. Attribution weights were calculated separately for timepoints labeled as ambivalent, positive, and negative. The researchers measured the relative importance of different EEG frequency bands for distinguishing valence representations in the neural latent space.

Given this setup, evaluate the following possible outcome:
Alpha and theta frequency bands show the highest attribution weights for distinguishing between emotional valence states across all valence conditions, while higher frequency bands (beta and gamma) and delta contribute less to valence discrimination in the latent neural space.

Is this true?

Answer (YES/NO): NO